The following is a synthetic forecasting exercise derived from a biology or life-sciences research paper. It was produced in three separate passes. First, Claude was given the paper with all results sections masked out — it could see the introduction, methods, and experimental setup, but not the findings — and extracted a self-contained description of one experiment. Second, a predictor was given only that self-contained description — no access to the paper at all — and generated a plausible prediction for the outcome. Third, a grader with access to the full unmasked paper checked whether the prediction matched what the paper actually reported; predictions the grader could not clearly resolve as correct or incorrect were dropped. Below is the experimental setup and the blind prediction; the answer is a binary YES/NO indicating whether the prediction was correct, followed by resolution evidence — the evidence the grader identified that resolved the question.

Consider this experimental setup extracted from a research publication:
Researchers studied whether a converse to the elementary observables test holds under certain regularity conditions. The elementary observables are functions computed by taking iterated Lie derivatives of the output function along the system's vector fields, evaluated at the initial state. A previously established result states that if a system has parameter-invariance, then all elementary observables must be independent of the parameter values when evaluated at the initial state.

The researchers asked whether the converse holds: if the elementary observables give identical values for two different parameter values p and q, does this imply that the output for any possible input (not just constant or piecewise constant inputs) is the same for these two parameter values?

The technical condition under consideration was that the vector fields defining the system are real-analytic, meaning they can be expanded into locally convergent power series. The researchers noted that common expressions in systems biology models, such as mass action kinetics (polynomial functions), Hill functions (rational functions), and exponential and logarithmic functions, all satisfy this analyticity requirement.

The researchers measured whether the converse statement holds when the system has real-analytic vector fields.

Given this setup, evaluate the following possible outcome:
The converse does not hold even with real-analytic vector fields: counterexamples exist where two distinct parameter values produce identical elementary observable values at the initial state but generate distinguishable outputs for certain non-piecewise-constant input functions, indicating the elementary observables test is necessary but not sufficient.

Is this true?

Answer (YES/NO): NO